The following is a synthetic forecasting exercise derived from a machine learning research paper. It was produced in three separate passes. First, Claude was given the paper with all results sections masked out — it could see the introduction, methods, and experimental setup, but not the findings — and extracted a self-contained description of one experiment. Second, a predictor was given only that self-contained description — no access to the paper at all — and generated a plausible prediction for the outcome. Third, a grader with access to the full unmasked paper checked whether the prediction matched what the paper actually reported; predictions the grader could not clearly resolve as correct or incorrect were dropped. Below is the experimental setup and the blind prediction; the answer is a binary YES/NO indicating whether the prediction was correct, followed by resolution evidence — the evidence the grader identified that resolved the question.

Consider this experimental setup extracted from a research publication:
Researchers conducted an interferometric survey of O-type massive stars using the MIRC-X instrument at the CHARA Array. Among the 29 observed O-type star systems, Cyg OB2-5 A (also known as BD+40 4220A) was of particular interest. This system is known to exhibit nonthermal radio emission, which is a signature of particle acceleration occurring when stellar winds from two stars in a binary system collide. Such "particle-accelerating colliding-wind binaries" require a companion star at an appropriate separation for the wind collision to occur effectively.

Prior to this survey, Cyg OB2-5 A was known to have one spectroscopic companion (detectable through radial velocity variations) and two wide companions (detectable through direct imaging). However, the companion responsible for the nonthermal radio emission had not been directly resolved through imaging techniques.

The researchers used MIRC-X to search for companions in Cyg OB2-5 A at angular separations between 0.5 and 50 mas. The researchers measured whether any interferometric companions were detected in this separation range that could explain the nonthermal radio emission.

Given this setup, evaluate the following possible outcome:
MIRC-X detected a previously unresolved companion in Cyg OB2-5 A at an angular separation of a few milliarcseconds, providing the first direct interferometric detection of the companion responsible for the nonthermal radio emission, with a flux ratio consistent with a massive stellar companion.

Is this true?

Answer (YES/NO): YES